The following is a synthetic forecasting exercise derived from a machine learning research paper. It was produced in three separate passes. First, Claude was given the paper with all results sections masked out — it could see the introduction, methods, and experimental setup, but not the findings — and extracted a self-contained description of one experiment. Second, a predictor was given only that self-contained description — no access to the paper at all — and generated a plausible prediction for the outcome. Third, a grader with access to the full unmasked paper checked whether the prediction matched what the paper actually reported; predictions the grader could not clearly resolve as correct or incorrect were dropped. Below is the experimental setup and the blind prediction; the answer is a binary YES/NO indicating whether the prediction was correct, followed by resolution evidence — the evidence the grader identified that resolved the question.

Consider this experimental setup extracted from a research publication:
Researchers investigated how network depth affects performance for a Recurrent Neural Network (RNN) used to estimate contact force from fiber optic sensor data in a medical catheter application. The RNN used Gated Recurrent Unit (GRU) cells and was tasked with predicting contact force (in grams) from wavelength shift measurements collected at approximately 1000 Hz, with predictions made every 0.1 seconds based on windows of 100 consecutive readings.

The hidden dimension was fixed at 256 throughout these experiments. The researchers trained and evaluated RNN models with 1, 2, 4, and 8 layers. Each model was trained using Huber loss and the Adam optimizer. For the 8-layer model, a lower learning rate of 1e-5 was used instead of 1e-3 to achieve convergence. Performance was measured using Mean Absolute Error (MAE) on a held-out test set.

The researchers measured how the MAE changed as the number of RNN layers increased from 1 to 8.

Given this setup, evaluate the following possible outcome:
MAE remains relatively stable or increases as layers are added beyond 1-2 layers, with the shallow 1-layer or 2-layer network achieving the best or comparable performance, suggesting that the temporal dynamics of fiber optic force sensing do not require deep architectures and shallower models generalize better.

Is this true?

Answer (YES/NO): NO